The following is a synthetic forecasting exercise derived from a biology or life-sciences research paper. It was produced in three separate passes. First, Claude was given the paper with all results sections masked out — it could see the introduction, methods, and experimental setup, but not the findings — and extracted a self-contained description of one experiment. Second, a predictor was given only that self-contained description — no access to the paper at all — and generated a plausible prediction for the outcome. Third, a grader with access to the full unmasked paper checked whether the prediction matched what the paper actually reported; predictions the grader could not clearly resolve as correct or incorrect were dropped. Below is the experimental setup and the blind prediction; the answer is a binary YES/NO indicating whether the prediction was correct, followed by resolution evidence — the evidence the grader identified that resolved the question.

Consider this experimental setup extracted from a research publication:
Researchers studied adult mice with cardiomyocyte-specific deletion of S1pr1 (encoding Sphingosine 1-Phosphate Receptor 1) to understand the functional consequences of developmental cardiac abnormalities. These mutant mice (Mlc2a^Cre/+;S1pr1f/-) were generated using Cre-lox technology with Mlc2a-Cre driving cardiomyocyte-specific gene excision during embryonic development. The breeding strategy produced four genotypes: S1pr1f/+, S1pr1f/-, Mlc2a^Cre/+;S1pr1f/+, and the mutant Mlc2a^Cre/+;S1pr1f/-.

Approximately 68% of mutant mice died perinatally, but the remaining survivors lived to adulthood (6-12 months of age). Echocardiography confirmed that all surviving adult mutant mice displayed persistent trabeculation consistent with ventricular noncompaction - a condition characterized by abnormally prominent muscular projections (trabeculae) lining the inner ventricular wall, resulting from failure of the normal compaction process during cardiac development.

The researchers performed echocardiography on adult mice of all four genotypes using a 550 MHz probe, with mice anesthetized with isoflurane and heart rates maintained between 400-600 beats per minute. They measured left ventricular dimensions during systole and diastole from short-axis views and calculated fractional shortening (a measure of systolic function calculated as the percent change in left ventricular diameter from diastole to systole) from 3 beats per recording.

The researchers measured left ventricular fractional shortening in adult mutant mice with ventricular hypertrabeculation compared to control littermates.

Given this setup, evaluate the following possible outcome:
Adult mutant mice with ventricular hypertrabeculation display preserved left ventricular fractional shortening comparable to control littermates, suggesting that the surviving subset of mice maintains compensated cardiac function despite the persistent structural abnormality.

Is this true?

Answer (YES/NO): YES